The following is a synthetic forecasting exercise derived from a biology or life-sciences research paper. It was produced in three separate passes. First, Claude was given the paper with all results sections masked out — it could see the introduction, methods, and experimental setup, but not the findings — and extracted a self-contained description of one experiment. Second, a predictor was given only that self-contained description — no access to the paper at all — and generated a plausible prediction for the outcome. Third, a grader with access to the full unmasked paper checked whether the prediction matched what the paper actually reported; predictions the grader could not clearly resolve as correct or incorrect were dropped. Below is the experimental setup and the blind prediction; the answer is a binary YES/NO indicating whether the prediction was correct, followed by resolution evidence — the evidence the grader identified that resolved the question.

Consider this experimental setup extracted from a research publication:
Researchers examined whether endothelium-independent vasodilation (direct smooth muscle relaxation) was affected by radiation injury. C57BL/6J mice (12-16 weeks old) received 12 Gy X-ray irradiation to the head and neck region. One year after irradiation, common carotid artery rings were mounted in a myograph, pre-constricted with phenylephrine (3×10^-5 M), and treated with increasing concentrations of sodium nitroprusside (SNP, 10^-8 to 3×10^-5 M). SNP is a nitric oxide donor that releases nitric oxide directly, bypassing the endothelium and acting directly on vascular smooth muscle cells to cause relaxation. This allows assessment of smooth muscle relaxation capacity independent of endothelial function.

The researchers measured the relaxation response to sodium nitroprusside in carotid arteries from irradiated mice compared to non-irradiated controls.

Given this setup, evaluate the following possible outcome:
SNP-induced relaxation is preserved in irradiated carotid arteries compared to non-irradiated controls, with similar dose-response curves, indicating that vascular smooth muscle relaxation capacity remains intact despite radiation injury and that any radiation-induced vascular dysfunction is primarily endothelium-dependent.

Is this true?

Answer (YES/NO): YES